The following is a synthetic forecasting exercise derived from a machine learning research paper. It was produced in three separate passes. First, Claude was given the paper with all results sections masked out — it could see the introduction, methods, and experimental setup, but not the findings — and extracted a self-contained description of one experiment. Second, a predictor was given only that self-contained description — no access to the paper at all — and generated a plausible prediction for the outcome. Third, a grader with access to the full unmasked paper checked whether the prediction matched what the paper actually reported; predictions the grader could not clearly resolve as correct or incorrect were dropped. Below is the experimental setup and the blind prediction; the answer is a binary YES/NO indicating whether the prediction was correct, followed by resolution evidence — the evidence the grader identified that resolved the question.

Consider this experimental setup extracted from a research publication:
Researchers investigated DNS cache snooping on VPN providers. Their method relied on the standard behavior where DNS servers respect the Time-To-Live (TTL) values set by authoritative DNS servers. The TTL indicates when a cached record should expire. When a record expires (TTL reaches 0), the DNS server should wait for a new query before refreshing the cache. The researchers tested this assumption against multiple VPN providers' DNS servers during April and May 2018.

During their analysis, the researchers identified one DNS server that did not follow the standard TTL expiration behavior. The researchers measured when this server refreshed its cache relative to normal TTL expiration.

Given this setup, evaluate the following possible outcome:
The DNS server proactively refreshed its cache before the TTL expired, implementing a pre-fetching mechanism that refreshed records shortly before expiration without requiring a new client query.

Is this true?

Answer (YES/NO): YES